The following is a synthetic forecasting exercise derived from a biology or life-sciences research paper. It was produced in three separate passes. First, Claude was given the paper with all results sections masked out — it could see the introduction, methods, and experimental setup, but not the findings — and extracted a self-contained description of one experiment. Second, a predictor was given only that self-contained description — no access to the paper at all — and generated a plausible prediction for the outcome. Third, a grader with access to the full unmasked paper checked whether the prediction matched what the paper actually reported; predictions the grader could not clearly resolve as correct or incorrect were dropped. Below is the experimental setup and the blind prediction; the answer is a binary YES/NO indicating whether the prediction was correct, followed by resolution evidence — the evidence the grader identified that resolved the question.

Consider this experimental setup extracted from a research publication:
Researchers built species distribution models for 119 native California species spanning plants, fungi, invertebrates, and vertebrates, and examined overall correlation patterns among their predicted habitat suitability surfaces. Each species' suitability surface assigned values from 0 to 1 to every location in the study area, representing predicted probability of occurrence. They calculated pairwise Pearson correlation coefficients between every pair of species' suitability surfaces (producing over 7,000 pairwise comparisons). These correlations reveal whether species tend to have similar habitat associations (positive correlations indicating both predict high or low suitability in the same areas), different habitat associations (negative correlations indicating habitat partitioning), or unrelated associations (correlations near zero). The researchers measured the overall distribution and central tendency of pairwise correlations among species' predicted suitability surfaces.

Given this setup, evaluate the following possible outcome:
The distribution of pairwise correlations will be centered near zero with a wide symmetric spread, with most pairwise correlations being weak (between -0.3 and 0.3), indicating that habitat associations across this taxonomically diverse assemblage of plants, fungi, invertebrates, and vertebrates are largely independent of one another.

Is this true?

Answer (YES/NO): NO